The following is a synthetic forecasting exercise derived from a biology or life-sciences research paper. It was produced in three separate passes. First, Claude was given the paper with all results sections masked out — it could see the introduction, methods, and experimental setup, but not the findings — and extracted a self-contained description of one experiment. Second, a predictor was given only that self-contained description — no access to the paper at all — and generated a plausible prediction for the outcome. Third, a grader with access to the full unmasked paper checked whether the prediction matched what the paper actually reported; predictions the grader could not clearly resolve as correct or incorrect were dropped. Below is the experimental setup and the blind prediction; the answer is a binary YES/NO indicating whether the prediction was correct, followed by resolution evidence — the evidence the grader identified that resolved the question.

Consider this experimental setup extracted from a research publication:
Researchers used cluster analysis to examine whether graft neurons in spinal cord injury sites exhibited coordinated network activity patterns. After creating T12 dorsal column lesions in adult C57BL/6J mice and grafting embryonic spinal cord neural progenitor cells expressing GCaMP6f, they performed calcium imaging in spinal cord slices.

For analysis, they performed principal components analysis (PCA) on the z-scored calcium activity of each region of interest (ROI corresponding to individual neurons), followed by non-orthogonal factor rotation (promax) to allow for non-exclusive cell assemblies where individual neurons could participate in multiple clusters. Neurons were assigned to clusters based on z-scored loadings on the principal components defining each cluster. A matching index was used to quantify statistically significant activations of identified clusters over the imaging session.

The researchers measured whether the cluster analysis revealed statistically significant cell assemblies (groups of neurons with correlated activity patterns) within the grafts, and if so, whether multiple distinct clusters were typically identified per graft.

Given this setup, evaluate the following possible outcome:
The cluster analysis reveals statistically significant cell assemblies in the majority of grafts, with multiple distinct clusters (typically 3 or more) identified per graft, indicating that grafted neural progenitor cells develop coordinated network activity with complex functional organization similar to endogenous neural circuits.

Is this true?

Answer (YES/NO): YES